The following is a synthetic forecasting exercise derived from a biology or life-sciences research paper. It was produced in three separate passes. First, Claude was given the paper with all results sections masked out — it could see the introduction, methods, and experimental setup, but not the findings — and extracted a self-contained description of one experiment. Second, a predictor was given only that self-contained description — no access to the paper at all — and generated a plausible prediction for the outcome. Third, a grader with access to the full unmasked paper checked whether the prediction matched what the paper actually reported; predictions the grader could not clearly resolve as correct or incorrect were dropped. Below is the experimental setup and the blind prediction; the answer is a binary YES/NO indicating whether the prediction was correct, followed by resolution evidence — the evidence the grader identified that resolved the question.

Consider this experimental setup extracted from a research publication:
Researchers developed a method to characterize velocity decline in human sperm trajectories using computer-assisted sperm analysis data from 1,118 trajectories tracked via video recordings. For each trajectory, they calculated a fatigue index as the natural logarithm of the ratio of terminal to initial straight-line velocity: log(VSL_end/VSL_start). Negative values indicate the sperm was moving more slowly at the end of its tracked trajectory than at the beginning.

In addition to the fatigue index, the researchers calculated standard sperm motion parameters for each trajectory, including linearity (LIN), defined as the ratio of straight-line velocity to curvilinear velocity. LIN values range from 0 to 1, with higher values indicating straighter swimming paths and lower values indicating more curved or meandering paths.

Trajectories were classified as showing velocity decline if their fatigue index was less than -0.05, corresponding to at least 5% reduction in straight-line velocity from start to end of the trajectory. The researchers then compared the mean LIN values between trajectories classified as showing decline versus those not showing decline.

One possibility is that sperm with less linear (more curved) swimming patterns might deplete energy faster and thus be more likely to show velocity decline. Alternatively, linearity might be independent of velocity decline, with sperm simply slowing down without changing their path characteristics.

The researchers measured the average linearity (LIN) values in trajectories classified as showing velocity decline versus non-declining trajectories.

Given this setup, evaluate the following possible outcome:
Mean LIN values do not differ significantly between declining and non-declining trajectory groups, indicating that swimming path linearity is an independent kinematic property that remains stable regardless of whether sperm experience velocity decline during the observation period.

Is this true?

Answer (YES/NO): NO